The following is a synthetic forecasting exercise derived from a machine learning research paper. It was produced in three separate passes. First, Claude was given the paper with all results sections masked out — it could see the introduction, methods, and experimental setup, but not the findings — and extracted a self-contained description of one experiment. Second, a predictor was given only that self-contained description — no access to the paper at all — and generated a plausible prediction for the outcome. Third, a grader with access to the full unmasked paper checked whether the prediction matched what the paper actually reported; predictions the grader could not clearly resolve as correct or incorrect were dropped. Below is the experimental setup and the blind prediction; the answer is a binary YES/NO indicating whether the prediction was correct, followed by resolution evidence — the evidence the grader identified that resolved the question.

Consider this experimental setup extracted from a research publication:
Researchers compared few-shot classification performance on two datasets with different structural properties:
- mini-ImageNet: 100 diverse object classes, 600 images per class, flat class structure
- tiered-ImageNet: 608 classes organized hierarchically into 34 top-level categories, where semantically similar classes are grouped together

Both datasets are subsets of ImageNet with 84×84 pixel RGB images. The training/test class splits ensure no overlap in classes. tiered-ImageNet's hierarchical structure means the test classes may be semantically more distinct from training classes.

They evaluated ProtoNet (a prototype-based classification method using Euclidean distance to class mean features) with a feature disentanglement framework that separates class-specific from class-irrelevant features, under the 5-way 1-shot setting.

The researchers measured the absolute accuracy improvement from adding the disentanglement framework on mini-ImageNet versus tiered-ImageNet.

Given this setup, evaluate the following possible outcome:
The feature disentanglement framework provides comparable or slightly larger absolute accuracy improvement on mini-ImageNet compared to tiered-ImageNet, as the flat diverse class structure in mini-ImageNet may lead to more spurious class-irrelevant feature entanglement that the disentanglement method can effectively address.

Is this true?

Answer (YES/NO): NO